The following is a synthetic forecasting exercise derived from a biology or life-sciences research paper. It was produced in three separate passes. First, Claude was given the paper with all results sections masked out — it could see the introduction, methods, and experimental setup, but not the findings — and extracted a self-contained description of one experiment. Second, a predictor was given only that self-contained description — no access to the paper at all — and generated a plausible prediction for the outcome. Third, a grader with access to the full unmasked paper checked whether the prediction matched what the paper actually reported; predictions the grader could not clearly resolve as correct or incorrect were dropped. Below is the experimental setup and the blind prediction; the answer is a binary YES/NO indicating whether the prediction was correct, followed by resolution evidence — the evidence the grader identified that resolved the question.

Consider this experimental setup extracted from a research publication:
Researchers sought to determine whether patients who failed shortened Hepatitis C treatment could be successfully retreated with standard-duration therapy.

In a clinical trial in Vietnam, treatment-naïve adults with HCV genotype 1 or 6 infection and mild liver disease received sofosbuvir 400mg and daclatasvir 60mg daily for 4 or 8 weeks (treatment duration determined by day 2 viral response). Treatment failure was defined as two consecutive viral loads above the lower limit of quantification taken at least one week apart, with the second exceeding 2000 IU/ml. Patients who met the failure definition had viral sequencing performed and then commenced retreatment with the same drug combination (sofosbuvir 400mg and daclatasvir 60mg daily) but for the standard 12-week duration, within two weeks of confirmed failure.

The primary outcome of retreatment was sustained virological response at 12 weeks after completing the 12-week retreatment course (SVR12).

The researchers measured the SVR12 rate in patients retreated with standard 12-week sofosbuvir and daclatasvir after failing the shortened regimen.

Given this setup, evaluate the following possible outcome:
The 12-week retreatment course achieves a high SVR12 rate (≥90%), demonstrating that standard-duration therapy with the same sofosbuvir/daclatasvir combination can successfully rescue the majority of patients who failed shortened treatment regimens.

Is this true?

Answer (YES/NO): YES